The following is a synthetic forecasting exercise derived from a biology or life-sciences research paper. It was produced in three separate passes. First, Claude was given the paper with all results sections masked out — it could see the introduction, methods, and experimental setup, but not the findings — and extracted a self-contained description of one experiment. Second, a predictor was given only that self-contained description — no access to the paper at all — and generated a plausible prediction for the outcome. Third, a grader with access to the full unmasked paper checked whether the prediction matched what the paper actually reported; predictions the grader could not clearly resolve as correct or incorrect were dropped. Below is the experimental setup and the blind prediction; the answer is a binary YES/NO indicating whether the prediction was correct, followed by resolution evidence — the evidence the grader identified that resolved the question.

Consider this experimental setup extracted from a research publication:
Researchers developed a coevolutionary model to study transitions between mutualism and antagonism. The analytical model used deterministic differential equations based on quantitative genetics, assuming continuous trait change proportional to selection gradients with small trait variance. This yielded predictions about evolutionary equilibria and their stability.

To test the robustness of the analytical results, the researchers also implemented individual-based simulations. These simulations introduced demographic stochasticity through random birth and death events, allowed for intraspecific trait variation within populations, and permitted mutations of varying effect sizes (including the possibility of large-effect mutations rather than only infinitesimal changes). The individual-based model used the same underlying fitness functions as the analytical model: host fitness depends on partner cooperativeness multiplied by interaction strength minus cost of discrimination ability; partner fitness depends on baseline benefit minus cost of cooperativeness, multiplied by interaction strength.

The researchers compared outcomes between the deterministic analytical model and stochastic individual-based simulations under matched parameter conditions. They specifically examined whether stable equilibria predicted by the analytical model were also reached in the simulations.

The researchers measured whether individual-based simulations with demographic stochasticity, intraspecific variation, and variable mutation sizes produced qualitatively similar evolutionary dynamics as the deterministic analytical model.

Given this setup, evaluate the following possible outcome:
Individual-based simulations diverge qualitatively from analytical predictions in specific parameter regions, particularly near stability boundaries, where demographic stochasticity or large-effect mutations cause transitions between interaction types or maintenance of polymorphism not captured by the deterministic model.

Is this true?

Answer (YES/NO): NO